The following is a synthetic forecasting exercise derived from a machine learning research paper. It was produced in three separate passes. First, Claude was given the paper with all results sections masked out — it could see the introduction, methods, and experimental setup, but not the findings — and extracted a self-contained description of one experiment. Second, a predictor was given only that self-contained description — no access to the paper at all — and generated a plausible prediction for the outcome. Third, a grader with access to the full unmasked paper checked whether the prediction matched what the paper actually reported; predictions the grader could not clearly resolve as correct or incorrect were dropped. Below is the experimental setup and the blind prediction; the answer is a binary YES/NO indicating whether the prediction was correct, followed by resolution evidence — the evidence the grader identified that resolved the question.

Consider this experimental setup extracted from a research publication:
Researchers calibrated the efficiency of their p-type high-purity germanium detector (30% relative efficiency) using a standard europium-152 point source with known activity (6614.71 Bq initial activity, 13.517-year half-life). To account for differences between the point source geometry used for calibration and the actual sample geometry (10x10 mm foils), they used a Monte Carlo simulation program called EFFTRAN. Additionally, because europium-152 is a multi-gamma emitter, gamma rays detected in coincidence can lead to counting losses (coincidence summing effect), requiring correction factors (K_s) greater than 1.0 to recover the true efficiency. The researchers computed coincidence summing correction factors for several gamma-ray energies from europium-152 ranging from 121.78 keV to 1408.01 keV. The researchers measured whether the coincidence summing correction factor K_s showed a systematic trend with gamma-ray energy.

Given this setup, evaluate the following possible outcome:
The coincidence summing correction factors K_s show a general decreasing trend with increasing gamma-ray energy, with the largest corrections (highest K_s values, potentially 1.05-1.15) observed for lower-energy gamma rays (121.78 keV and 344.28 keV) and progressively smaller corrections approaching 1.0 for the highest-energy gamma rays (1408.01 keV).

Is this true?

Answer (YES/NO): NO